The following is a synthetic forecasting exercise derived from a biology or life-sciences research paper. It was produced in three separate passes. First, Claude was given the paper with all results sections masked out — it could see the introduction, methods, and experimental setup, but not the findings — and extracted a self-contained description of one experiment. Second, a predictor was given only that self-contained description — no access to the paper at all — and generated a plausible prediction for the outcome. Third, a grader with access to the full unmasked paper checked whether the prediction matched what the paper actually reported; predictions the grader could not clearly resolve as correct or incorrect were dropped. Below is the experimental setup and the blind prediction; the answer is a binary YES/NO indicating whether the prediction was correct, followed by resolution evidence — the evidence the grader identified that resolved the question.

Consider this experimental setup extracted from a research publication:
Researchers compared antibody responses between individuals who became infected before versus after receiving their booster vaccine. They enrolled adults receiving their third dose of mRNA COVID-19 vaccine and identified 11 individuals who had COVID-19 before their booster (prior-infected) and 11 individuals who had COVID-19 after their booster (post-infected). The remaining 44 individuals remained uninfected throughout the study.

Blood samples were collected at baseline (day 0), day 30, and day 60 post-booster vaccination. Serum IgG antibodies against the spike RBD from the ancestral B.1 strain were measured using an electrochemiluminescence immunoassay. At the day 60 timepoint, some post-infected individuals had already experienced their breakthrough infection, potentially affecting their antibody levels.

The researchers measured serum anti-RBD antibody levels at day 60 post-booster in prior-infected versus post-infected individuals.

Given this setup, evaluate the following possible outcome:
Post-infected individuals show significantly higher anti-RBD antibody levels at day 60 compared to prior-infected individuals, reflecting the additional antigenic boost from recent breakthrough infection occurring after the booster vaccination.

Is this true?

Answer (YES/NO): YES